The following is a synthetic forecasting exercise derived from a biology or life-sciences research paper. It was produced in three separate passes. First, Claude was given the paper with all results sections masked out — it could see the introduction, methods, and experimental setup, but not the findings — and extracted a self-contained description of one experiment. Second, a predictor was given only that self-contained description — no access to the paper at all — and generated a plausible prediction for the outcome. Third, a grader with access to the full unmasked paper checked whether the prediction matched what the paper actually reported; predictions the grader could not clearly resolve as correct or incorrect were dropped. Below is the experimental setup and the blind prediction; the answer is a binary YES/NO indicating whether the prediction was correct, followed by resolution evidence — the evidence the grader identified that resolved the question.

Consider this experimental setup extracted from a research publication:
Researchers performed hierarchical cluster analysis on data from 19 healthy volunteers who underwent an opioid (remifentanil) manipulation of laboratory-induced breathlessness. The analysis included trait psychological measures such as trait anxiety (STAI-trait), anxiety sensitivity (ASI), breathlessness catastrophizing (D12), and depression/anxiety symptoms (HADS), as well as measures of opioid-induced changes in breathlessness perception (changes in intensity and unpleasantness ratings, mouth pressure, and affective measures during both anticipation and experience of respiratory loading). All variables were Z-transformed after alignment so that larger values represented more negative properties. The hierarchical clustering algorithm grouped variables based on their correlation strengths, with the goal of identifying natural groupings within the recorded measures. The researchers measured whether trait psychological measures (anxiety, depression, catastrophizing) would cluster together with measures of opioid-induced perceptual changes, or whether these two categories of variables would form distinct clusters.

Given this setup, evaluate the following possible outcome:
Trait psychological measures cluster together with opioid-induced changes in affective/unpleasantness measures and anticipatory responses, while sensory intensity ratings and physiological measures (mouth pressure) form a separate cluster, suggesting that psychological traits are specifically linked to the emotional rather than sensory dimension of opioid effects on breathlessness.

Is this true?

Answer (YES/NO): NO